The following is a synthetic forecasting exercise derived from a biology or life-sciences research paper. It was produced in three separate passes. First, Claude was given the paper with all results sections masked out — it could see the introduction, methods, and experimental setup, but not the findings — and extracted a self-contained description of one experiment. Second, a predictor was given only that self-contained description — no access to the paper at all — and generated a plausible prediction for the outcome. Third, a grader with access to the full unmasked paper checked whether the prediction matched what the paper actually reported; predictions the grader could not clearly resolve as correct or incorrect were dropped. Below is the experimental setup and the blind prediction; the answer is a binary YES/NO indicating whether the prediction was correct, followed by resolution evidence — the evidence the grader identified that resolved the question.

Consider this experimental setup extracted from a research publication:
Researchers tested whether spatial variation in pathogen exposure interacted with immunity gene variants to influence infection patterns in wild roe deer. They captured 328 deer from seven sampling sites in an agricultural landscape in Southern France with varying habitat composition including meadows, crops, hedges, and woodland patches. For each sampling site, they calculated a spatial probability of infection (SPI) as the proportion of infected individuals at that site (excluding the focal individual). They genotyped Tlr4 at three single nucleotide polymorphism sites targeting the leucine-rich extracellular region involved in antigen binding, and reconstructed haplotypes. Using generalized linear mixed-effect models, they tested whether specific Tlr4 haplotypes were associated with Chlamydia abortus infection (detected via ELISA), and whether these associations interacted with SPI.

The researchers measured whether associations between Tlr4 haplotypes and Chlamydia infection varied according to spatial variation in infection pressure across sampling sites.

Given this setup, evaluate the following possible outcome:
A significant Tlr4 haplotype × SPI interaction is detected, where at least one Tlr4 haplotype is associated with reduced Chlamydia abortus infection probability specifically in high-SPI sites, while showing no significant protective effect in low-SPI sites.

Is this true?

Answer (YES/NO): NO